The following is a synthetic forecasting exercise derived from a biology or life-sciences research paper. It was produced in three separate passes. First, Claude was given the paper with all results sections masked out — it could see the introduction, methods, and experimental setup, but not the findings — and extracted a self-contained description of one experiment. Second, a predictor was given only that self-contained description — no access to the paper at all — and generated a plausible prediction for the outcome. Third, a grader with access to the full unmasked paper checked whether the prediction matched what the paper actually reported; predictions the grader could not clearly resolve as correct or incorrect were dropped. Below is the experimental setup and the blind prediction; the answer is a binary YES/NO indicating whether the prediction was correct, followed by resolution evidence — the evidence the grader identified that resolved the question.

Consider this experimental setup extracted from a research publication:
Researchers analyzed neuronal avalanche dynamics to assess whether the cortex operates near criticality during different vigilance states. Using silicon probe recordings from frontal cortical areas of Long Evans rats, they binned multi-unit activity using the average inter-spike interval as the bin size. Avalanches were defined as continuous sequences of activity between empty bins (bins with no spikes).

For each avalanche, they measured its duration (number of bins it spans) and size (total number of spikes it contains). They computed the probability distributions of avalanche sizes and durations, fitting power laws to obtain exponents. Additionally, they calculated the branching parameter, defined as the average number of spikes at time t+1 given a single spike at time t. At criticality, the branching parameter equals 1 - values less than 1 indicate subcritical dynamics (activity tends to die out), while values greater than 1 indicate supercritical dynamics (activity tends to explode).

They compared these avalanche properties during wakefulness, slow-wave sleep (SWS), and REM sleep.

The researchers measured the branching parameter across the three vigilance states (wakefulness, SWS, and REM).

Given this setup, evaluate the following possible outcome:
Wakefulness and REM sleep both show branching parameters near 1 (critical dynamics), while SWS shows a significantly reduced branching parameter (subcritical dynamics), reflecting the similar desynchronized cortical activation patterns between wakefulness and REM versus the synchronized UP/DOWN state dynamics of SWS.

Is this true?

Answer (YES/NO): NO